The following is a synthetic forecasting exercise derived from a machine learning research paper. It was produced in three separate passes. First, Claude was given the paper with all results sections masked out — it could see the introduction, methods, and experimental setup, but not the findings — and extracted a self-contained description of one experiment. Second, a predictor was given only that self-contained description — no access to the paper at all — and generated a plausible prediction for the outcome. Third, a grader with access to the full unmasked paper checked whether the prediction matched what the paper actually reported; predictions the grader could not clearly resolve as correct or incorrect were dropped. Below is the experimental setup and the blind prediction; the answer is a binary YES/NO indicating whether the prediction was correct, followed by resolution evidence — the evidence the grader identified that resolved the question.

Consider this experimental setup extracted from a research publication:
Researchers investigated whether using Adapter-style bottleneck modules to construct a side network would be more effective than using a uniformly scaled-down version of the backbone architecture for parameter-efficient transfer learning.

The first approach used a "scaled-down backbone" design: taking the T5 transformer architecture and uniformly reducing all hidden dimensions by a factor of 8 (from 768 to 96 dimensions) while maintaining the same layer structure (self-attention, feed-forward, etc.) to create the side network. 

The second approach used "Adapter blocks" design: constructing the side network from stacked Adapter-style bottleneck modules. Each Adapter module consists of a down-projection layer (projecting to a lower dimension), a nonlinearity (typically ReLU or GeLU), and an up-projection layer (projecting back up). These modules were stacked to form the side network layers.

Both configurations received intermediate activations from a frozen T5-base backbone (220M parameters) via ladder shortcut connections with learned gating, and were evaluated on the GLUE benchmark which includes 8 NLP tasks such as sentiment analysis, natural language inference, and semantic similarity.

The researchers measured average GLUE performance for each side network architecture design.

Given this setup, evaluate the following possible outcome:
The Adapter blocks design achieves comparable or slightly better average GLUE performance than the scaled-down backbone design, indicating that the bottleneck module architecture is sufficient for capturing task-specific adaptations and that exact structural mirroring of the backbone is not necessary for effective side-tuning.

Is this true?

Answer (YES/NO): NO